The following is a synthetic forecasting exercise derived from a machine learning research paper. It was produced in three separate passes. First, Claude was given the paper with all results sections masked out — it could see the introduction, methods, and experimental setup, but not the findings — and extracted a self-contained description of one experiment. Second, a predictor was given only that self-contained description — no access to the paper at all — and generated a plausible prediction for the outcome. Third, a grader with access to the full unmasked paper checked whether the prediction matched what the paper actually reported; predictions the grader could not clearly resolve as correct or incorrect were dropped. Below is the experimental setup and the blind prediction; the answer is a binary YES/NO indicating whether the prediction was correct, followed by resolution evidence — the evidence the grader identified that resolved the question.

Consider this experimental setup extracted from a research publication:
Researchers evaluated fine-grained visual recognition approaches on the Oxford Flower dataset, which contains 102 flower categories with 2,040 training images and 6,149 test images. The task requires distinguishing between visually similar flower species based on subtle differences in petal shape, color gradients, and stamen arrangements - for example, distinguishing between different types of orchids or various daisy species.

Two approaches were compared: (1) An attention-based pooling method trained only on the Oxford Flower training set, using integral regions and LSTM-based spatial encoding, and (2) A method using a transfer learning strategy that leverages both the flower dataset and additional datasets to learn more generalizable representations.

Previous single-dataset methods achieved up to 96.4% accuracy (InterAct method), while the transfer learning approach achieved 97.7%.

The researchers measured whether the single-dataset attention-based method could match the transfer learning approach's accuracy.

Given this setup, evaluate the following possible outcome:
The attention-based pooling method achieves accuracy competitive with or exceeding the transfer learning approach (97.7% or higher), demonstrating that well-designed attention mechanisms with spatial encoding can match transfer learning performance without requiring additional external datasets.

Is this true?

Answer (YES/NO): YES